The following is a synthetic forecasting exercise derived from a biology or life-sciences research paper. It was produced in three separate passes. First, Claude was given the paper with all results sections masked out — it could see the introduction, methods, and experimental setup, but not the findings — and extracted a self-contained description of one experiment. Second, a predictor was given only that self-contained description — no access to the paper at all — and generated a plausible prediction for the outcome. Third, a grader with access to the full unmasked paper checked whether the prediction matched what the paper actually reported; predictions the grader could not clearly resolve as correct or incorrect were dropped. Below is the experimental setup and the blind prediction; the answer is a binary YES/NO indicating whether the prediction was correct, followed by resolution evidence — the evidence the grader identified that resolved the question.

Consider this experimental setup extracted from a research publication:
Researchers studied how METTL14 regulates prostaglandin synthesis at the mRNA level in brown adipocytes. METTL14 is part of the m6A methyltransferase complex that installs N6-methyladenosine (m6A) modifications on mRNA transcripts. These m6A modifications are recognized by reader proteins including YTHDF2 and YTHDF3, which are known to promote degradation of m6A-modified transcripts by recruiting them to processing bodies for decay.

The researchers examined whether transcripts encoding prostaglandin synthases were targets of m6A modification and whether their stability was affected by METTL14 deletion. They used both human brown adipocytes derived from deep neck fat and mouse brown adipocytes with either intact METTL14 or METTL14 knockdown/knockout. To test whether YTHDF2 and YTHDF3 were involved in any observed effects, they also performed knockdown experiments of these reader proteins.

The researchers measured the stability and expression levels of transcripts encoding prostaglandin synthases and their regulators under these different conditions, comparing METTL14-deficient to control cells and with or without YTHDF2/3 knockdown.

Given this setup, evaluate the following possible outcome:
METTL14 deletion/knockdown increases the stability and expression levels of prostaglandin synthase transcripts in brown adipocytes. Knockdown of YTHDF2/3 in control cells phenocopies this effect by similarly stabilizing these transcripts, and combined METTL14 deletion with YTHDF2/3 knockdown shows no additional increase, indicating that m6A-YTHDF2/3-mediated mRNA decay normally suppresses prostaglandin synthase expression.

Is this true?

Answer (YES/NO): NO